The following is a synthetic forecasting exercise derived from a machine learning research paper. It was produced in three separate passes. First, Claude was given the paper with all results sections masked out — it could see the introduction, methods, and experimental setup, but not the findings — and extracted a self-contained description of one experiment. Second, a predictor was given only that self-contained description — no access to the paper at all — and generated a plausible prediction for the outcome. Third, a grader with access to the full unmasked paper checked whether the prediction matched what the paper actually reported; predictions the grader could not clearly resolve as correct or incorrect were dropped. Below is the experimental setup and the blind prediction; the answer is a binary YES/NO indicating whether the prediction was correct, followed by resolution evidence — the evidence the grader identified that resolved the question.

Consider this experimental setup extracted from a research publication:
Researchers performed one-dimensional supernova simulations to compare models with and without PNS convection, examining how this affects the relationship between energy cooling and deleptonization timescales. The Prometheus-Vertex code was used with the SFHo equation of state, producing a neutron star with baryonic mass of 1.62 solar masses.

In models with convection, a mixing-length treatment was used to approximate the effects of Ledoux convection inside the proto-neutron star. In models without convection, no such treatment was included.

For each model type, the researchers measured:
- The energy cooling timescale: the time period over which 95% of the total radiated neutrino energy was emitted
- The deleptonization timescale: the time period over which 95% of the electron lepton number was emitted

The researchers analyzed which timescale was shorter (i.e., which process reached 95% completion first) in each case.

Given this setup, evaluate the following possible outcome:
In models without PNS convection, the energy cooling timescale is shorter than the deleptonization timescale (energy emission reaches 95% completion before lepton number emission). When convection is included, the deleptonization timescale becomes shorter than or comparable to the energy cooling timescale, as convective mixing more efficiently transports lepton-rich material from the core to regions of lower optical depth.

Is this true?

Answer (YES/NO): YES